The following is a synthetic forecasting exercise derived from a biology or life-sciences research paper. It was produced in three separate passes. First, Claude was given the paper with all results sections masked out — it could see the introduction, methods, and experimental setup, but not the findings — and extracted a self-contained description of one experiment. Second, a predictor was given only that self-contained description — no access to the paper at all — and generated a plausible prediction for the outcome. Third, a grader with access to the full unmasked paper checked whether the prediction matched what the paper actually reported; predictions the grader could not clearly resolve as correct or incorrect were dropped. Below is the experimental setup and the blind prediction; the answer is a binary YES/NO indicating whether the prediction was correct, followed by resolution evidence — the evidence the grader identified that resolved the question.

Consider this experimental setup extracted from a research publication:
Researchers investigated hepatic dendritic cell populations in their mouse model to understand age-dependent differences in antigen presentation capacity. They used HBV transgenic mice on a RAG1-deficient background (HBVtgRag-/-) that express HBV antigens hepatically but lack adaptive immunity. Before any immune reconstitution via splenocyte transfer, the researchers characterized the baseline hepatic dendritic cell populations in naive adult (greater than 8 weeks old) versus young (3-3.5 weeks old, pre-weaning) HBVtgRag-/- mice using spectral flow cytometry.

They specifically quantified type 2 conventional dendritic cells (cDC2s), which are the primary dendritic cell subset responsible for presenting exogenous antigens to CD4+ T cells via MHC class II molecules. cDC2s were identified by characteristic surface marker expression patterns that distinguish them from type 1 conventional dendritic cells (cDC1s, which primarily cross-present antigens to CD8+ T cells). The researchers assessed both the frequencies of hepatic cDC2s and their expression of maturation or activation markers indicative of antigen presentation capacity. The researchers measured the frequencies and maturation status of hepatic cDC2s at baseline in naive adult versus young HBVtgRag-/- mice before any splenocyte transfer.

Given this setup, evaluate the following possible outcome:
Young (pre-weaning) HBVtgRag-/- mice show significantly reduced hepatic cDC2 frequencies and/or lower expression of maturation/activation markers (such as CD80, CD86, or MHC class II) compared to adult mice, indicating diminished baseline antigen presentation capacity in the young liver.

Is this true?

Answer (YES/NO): YES